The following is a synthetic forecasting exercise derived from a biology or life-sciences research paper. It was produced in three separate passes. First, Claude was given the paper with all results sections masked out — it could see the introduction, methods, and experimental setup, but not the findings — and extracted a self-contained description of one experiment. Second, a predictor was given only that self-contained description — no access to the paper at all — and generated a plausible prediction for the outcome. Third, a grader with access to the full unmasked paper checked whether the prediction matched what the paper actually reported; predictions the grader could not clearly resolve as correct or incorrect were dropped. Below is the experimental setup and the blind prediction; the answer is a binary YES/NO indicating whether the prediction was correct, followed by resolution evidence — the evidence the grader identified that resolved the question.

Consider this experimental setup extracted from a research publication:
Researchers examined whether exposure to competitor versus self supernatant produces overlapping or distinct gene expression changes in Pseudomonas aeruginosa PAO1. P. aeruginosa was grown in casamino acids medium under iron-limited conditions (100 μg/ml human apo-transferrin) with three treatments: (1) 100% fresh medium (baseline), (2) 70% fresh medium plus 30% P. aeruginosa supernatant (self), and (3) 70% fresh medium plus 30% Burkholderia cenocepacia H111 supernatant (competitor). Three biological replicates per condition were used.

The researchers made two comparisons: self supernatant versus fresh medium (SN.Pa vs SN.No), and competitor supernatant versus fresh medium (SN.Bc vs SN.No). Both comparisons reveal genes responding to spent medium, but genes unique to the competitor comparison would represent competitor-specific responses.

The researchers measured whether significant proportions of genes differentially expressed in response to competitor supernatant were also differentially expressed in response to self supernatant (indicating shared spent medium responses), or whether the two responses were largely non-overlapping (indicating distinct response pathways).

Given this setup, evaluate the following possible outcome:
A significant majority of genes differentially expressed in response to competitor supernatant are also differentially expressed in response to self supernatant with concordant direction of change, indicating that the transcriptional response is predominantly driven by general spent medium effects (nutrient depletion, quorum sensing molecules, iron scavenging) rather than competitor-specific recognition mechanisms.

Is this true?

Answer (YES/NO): YES